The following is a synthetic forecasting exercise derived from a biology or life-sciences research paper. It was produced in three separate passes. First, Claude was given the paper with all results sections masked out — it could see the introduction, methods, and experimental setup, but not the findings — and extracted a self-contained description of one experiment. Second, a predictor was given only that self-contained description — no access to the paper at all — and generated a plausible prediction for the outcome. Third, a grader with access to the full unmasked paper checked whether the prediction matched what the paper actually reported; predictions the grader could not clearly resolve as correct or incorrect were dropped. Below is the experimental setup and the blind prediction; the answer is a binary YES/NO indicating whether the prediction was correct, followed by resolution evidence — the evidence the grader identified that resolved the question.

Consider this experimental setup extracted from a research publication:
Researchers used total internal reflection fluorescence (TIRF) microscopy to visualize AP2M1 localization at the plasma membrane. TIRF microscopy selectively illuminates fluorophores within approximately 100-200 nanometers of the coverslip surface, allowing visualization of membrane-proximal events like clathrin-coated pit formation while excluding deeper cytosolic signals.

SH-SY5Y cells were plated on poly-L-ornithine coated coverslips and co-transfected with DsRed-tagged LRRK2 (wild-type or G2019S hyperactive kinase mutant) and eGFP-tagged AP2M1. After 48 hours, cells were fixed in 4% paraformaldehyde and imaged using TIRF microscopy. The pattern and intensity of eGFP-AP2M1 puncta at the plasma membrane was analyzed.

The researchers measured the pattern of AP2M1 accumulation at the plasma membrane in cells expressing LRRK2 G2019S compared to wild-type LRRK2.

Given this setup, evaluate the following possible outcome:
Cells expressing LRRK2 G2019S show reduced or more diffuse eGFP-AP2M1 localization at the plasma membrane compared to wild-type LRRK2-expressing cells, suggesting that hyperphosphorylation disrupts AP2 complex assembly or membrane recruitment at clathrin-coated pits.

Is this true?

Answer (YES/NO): NO